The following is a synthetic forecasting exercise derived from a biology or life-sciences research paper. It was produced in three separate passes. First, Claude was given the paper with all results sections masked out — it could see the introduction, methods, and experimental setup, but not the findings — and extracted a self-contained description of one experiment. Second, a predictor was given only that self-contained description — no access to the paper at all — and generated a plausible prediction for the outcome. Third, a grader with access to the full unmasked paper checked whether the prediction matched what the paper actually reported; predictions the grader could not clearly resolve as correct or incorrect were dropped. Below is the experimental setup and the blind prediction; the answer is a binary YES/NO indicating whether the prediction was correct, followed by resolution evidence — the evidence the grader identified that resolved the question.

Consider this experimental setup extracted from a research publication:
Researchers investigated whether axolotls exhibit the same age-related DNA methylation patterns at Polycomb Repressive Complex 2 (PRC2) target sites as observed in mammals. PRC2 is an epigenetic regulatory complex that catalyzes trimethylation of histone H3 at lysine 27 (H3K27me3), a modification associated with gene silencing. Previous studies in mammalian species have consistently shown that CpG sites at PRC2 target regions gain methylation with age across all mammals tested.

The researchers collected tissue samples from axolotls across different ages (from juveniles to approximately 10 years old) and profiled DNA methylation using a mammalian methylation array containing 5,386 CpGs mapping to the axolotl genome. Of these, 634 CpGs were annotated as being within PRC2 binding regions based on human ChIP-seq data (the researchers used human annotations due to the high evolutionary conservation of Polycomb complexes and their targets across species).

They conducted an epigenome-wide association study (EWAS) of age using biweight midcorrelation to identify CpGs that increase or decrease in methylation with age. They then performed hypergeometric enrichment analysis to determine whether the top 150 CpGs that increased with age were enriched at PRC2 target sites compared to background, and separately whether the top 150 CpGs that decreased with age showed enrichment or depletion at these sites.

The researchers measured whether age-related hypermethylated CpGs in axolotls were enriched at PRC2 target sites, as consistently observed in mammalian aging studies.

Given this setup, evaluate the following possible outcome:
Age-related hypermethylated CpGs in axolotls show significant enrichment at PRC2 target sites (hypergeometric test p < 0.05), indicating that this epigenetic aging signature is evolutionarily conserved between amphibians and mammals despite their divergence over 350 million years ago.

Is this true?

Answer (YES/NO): NO